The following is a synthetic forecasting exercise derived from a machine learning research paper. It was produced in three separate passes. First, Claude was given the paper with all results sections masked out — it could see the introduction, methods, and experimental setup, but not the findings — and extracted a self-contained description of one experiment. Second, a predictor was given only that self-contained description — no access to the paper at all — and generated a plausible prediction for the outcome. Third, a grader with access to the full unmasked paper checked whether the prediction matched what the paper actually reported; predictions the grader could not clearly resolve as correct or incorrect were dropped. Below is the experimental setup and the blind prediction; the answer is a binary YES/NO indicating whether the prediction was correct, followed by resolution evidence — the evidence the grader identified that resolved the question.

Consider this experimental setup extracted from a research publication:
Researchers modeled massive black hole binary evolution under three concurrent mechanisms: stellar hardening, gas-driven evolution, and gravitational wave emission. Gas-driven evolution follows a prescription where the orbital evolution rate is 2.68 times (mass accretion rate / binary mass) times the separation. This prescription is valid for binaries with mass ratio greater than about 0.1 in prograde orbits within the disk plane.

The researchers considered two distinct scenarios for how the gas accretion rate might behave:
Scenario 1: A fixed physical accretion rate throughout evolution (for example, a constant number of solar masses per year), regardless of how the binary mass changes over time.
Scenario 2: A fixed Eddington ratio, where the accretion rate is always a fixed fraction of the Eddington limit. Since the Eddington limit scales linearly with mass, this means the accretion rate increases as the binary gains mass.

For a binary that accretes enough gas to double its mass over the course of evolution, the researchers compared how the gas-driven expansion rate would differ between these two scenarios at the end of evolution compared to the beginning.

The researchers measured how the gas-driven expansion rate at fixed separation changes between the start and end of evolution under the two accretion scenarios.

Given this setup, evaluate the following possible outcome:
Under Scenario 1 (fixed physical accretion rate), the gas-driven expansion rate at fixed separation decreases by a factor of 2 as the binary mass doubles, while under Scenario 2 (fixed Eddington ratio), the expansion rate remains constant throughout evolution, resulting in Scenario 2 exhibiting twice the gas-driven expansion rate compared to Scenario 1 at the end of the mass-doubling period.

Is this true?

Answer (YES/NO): YES